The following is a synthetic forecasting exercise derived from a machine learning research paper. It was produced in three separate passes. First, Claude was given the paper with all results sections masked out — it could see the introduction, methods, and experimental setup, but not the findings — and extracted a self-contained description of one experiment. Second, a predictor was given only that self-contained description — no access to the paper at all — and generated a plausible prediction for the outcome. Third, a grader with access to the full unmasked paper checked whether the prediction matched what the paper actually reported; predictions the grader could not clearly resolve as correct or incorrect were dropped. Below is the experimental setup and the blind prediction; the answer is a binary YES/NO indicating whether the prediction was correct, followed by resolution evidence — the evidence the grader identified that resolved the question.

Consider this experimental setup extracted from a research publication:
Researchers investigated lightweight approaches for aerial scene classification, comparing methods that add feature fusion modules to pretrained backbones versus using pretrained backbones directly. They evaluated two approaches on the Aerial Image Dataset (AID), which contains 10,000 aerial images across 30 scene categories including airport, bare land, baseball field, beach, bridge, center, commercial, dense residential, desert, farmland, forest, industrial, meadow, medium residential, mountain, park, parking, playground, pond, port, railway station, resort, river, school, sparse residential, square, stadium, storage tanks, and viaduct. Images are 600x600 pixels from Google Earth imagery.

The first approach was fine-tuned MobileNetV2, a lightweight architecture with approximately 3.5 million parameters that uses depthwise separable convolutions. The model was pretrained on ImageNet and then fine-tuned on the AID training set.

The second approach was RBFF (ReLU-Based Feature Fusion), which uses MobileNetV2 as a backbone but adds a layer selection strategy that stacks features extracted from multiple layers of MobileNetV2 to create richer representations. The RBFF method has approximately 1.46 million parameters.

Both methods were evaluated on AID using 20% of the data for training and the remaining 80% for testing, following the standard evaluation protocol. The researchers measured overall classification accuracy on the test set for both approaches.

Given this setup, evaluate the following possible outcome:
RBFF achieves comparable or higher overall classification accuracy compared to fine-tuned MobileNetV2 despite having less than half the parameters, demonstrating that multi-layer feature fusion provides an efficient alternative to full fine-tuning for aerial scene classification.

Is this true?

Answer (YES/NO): NO